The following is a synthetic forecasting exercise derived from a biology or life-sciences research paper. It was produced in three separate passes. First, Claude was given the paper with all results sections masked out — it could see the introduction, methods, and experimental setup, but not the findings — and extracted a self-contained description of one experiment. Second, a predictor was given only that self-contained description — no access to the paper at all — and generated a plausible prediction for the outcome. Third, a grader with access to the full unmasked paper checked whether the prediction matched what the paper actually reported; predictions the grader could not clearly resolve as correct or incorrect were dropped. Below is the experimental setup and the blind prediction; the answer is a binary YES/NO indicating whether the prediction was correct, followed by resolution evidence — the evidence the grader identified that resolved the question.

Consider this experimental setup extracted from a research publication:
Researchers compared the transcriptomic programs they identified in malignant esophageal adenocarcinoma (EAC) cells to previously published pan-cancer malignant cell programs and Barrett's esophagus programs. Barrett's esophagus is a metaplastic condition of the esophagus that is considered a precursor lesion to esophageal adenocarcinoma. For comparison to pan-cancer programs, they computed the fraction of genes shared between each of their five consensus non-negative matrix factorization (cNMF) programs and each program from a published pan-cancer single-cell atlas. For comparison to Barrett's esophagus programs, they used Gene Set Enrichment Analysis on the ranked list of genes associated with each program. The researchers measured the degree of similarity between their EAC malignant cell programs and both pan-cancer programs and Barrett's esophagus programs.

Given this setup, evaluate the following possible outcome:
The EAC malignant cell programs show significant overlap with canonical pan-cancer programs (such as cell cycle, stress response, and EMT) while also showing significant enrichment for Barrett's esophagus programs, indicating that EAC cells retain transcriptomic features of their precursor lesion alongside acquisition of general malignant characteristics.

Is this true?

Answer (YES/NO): YES